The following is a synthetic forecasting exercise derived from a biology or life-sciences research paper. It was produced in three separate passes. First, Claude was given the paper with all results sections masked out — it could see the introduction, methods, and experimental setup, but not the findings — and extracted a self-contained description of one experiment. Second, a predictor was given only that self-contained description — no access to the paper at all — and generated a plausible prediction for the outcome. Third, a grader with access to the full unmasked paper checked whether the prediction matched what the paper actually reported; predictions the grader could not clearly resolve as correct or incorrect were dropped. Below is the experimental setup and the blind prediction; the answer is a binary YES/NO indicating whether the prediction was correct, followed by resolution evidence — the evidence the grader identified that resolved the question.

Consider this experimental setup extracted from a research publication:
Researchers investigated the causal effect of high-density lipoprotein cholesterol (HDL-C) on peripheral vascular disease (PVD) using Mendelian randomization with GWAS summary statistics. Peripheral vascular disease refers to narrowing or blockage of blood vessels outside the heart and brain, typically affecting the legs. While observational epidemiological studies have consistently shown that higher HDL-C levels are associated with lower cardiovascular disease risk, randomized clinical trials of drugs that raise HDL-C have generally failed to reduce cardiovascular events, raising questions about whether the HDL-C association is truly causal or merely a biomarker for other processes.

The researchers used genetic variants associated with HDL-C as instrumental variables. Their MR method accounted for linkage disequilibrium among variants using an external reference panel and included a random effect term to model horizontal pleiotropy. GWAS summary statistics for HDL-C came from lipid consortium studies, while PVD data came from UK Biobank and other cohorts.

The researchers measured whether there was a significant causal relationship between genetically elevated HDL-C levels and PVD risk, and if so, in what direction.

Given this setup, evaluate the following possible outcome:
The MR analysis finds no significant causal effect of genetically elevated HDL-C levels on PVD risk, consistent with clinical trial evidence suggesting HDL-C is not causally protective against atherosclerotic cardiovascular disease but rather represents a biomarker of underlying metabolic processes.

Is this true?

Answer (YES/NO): NO